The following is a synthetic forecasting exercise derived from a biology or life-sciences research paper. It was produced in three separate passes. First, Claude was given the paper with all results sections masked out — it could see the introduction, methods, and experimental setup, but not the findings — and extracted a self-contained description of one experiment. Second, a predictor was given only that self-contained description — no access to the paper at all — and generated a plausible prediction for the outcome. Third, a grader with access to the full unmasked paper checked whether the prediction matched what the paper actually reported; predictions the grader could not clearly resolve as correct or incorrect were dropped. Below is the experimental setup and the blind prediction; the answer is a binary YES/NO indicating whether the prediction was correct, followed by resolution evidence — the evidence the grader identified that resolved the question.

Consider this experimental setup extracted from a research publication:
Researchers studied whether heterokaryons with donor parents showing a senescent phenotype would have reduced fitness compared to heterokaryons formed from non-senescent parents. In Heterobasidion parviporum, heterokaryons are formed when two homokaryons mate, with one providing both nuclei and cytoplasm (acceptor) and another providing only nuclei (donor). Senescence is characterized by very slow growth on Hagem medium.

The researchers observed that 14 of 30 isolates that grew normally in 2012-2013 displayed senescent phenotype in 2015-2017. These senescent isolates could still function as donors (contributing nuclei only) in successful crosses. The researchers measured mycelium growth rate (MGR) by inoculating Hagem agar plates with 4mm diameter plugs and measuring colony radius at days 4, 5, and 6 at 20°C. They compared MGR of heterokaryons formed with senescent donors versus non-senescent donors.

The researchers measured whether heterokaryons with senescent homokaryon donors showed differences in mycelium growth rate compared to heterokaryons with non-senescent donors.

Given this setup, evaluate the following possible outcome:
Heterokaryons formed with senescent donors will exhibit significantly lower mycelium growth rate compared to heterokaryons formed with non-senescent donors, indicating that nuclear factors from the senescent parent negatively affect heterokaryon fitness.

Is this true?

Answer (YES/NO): NO